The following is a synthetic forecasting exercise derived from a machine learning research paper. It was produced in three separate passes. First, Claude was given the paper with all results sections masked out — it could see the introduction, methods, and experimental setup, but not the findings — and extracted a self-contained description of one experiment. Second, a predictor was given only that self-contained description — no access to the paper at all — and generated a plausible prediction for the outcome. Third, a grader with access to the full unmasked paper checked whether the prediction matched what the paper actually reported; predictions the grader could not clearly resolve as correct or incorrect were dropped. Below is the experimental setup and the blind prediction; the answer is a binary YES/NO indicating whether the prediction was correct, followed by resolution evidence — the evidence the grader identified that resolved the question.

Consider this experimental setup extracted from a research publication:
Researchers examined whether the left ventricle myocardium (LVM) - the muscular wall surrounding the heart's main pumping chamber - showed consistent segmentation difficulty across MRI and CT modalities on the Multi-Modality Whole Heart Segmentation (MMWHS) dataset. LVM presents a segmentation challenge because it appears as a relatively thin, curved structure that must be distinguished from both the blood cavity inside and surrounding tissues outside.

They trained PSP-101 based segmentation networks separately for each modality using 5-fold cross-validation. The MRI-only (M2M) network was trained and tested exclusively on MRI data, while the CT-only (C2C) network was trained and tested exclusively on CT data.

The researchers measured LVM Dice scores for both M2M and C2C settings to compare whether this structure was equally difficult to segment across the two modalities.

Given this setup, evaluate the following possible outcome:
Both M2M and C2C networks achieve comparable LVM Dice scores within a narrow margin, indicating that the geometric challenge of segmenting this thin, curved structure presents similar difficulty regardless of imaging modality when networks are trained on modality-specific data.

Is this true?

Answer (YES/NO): YES